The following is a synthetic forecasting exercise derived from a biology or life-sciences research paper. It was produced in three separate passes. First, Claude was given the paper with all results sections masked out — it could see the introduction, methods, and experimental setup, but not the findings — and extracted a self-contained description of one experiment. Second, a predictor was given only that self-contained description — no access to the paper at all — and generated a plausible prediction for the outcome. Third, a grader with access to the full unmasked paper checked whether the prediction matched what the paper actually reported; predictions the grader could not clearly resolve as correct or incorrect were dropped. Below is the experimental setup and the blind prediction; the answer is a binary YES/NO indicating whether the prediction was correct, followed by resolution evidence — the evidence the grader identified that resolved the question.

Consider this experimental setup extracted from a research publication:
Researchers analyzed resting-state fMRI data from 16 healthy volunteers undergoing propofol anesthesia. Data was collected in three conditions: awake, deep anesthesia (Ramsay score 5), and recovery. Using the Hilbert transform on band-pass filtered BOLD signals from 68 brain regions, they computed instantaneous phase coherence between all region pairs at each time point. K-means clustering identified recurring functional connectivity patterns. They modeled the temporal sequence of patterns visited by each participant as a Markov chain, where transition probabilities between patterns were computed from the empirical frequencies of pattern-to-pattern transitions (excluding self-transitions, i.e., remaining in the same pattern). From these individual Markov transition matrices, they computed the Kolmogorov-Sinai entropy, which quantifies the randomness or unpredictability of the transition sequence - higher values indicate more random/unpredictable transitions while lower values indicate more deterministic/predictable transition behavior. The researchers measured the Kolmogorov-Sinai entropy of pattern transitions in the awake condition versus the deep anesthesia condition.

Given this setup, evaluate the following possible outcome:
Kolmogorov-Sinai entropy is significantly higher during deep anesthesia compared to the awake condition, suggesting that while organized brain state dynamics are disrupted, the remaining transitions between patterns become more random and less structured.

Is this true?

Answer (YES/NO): NO